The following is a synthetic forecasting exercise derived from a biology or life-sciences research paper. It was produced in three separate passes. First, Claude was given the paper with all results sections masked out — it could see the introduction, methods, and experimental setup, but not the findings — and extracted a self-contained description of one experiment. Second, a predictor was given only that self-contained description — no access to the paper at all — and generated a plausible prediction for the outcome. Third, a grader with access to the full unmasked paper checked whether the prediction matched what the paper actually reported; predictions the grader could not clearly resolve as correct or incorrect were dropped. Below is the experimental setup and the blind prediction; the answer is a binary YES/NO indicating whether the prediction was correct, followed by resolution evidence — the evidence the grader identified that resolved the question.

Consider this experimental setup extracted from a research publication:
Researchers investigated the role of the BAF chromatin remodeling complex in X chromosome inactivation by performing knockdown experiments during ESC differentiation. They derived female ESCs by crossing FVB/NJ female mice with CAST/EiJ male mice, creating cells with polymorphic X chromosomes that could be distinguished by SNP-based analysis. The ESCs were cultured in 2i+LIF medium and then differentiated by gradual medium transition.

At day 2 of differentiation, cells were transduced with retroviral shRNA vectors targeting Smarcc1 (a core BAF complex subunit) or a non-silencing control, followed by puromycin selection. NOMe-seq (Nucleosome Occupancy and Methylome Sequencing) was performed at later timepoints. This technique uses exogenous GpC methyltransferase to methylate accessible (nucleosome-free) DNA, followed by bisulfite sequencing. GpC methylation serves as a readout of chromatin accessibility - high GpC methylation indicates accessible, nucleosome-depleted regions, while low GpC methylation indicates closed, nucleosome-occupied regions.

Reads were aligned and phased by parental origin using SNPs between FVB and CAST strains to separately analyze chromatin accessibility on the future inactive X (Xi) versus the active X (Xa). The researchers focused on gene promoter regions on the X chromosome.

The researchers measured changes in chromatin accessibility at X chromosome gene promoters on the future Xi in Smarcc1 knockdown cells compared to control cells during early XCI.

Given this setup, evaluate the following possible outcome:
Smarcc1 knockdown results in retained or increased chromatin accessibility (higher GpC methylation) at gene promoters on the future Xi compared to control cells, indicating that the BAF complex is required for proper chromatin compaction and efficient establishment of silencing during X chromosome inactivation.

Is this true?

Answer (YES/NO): NO